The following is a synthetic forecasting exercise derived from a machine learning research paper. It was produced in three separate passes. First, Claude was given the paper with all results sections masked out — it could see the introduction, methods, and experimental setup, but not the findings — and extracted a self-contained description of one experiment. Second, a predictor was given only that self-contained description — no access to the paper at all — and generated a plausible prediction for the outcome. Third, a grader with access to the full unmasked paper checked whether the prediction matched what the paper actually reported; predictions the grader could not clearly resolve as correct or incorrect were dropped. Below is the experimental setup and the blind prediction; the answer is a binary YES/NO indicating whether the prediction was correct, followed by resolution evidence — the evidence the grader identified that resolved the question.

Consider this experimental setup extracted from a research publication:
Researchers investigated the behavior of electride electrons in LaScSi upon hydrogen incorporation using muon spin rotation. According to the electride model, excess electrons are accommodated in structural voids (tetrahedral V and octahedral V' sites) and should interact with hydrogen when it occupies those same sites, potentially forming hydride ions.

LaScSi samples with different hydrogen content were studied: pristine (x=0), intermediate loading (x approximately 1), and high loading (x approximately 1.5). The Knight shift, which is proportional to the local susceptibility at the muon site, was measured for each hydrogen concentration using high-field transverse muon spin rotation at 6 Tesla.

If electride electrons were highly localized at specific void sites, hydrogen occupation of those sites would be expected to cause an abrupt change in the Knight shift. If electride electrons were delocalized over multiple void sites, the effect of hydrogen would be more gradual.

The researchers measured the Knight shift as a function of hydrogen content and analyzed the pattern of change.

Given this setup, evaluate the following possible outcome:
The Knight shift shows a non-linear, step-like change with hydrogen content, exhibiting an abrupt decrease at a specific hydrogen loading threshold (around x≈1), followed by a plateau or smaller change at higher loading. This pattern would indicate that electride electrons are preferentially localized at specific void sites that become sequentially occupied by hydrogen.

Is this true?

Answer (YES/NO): NO